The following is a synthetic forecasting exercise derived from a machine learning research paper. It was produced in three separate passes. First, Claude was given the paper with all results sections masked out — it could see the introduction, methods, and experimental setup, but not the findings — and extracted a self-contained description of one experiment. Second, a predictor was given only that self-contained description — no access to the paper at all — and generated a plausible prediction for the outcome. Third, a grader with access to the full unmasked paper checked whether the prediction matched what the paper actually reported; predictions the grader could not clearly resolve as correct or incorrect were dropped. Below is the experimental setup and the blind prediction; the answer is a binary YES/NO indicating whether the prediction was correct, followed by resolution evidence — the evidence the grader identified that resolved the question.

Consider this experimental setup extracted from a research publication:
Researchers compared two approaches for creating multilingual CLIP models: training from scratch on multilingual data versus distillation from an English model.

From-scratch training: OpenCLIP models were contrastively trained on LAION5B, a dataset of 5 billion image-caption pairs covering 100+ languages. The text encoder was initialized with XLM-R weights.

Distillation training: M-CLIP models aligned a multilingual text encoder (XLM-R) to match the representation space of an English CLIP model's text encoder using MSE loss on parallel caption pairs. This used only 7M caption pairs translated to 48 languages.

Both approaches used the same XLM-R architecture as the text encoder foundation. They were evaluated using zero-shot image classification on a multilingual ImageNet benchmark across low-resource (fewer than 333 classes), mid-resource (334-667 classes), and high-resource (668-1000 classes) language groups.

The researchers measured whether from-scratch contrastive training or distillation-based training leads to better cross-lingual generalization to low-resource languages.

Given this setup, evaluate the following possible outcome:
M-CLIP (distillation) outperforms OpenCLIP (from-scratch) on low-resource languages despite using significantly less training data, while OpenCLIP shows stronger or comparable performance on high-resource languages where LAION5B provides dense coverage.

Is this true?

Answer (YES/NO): YES